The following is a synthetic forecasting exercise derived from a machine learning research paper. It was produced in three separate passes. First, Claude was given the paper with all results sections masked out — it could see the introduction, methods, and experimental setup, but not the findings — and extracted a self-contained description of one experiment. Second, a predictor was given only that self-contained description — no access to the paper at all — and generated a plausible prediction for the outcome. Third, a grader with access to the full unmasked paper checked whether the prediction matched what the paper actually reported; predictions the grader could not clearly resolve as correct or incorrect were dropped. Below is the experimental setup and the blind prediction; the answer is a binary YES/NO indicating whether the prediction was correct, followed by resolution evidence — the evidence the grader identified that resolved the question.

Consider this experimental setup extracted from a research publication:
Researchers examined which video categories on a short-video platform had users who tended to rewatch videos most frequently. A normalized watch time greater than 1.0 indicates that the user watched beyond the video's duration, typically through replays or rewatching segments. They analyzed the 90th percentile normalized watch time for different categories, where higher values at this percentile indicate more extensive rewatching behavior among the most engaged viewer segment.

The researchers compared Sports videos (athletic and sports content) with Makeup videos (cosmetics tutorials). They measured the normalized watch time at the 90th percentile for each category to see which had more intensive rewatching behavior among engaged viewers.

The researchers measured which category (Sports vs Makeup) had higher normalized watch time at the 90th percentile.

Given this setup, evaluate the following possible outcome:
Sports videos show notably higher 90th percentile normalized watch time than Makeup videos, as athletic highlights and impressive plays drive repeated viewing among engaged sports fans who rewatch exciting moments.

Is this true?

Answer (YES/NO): YES